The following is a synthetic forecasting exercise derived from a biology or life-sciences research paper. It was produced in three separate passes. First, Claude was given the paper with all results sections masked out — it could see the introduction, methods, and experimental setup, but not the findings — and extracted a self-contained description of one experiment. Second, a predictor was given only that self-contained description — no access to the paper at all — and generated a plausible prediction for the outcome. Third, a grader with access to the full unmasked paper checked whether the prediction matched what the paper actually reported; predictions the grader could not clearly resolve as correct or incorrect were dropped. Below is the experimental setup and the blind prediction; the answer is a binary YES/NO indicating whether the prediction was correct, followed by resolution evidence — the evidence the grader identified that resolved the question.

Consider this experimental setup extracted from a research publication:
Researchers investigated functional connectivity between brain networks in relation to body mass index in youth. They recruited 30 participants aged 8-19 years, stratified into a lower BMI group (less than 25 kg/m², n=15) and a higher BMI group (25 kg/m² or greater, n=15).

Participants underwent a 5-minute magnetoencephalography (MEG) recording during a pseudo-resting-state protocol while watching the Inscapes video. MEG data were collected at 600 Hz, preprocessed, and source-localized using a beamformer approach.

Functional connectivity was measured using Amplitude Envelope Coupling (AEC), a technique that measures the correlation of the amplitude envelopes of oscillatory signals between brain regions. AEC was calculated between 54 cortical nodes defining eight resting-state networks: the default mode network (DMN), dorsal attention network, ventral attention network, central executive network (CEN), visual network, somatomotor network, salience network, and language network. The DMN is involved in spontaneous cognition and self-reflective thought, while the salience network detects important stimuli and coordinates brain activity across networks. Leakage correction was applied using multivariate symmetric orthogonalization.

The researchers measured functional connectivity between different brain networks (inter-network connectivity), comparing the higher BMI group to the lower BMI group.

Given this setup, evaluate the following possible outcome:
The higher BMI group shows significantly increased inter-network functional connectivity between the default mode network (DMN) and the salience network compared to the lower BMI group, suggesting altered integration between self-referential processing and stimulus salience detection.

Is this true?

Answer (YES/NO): NO